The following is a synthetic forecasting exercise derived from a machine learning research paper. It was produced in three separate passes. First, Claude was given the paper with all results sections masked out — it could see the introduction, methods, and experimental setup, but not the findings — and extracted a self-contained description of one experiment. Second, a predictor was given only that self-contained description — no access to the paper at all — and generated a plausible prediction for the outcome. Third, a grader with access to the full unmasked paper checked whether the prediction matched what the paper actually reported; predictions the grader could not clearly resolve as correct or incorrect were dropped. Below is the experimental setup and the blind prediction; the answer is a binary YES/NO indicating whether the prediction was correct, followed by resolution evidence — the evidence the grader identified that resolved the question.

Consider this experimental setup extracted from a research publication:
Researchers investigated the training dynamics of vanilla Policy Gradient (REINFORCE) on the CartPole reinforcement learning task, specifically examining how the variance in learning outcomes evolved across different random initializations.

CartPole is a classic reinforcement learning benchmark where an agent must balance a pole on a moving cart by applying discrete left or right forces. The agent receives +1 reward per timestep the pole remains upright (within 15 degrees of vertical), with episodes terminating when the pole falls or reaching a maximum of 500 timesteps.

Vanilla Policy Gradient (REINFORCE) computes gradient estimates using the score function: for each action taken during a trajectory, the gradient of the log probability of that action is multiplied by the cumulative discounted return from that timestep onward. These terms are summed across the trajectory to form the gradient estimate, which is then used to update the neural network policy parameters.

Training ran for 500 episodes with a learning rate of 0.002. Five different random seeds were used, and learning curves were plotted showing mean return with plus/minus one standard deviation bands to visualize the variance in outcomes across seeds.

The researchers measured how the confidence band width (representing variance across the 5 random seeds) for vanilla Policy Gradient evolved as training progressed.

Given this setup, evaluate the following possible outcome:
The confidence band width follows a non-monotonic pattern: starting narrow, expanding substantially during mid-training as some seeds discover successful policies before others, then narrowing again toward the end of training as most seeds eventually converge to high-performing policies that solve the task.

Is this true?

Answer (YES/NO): NO